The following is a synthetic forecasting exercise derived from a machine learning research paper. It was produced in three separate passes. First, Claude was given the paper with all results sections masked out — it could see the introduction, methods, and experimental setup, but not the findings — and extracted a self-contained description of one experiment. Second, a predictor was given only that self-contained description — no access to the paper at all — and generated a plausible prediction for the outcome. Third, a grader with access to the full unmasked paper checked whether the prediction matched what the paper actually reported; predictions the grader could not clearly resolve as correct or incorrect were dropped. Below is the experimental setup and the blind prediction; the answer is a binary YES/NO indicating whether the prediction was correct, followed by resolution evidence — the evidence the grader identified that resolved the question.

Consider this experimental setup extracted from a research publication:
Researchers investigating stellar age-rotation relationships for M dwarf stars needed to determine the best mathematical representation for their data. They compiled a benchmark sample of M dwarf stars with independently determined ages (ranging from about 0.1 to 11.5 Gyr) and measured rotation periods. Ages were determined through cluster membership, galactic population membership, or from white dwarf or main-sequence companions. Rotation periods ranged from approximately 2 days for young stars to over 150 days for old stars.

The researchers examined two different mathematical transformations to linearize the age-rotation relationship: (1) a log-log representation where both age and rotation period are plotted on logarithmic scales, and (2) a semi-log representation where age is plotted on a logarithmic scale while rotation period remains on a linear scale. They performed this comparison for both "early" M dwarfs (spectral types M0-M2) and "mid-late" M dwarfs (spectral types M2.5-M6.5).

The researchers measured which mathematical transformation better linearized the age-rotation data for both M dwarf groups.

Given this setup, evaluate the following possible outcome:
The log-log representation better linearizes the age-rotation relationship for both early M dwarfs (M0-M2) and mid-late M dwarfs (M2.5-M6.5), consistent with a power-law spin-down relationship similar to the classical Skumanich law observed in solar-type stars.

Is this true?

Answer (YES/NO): NO